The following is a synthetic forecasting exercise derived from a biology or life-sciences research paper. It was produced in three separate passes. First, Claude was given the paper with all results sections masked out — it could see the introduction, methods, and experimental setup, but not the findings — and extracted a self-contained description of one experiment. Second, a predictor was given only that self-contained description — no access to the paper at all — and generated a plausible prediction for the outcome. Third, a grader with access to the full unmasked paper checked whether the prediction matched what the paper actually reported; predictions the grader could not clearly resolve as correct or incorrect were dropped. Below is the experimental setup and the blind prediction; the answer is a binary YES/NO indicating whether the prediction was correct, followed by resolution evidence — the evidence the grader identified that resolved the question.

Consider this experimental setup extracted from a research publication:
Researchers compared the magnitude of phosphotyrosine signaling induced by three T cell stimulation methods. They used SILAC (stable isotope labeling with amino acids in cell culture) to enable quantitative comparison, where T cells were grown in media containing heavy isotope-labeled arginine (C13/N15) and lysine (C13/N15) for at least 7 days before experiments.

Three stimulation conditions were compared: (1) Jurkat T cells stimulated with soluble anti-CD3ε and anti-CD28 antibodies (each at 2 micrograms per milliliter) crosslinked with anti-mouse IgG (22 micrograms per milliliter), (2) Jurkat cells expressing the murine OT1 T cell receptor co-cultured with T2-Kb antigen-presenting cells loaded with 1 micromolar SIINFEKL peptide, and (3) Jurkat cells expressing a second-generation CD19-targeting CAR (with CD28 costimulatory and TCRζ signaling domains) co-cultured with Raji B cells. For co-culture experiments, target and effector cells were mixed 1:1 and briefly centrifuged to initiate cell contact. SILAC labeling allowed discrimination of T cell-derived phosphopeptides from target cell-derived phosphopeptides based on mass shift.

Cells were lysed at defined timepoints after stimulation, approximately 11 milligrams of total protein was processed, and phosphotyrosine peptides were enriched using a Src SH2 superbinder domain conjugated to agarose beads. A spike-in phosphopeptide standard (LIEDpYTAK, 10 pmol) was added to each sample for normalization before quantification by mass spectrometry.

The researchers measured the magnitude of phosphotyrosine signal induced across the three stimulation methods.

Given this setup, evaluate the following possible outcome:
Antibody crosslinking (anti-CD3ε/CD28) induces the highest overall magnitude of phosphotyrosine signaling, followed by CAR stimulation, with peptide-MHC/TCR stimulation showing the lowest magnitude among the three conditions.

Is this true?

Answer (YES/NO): NO